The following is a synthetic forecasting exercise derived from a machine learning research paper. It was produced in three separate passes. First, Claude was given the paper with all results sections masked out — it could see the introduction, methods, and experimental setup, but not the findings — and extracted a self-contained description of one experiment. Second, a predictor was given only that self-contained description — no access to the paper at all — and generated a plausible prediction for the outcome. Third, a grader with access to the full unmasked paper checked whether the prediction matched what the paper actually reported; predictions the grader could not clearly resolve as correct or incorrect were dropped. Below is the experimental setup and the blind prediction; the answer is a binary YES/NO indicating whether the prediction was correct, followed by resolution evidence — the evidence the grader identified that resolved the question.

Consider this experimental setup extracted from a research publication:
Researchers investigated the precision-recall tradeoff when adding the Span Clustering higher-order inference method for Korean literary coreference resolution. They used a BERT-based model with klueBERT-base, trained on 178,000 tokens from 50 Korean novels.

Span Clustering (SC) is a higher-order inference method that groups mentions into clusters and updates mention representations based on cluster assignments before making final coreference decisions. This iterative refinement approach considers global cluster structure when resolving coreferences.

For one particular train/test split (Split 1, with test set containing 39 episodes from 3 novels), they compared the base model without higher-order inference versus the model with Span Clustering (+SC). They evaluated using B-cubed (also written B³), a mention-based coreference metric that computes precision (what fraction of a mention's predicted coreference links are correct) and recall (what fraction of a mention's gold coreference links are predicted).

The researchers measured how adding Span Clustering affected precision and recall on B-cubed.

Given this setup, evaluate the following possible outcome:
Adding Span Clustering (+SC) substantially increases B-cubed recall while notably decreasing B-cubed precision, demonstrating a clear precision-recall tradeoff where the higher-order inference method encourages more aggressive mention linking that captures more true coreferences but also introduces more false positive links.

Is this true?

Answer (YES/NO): NO